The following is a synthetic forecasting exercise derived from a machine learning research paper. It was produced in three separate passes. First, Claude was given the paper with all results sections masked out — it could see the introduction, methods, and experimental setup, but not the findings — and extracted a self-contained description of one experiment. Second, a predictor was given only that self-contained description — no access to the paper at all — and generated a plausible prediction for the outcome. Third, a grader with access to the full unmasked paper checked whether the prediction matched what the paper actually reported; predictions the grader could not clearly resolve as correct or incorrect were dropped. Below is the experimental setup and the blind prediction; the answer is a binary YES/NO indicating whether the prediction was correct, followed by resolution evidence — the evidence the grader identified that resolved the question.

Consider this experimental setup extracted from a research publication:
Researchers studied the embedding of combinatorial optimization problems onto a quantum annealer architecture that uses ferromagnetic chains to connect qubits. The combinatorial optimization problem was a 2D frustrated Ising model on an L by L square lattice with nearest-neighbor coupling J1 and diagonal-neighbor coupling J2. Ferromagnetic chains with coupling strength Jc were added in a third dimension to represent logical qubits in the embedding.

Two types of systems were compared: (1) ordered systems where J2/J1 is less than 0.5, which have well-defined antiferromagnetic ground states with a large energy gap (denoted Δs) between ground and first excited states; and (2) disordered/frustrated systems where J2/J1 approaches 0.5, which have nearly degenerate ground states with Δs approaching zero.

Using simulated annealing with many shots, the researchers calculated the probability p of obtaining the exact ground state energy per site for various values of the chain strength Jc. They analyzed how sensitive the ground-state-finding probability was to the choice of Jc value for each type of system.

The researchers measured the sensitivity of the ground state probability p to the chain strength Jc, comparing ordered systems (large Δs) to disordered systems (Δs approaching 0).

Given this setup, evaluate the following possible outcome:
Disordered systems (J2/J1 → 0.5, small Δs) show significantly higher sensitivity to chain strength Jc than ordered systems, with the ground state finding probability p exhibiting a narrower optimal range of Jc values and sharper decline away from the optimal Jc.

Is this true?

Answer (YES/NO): YES